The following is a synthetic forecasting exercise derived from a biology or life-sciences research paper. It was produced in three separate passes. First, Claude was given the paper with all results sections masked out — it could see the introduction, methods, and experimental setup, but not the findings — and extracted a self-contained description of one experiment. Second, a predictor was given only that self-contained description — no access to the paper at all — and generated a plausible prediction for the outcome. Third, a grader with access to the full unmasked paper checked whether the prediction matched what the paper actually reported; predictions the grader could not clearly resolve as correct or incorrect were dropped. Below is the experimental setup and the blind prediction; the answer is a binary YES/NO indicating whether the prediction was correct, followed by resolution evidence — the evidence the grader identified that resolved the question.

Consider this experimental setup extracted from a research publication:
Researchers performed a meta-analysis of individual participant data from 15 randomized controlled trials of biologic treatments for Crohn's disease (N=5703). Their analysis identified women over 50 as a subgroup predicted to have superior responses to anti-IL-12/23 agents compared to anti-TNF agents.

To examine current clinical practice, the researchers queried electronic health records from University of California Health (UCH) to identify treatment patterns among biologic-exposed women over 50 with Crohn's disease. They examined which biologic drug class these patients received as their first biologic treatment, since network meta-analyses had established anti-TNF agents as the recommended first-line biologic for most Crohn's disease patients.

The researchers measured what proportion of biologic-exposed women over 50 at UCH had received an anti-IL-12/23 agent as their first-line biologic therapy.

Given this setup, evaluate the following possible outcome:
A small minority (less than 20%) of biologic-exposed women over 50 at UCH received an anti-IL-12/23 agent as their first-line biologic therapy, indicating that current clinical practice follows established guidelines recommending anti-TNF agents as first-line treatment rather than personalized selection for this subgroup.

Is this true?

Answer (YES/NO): NO